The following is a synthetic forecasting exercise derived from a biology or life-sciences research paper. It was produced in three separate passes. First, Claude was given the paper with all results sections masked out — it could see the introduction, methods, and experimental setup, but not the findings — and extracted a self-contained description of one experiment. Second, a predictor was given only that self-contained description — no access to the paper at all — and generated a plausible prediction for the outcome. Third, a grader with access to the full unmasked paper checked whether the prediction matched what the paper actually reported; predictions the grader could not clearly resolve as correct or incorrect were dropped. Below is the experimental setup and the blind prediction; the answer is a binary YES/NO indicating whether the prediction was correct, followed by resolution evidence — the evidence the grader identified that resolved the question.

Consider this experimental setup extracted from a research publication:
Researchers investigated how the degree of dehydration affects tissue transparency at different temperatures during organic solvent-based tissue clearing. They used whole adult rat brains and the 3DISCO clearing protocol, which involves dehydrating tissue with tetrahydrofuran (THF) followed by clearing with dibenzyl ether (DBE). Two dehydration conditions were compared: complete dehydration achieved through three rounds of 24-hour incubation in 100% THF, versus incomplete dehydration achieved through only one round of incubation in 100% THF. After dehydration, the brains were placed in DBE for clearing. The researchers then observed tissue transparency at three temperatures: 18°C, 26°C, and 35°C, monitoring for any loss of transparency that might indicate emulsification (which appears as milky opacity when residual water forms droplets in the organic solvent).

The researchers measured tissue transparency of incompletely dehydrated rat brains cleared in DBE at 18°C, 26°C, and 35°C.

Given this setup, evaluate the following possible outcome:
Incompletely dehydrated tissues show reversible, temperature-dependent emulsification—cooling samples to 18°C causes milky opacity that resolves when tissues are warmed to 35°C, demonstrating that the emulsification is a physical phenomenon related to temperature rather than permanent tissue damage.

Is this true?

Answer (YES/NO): YES